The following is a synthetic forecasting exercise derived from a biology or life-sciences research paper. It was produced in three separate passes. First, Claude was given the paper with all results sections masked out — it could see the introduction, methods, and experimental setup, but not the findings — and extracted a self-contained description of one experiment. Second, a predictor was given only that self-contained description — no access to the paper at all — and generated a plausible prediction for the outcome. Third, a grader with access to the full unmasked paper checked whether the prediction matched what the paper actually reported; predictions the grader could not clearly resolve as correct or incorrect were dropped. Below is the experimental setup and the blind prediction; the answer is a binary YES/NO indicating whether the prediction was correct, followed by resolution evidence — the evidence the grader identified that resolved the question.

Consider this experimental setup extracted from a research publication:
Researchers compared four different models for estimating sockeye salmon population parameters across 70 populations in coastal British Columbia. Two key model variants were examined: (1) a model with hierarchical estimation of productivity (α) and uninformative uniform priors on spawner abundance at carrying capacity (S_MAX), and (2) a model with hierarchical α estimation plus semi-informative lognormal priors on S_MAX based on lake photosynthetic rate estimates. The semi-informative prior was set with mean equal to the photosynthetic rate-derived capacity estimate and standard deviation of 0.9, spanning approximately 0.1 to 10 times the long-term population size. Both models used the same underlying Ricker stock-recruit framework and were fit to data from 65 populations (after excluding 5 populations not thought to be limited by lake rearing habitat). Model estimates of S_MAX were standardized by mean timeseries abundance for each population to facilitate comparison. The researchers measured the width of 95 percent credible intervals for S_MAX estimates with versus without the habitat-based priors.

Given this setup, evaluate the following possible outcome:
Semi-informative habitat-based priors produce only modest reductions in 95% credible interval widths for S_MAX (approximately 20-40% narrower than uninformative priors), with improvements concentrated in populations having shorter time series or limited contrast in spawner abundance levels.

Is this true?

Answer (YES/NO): NO